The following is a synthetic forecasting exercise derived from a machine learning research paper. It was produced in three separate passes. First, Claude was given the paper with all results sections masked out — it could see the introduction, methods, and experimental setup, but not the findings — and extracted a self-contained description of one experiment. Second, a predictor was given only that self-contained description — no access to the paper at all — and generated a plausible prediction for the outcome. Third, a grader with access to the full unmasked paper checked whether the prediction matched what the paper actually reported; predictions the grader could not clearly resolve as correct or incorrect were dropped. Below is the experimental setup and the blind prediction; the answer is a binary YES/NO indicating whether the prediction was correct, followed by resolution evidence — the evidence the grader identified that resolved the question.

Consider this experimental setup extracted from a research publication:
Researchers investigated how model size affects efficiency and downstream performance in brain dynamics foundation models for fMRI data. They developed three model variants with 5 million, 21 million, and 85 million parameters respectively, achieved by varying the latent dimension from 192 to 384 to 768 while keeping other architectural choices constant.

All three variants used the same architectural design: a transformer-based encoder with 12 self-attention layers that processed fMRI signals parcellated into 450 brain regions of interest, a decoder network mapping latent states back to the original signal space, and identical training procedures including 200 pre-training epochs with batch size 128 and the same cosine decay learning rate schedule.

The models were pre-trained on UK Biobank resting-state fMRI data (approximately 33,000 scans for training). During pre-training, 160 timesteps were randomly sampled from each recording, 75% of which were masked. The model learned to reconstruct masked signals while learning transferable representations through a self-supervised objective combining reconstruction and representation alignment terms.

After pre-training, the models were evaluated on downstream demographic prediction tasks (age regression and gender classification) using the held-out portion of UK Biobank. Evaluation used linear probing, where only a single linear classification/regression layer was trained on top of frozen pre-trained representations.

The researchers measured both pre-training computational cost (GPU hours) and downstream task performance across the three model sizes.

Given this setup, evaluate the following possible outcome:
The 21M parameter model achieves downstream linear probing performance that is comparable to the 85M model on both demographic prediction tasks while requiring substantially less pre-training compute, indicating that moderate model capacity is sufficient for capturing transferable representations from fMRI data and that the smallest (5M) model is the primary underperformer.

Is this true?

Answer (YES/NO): NO